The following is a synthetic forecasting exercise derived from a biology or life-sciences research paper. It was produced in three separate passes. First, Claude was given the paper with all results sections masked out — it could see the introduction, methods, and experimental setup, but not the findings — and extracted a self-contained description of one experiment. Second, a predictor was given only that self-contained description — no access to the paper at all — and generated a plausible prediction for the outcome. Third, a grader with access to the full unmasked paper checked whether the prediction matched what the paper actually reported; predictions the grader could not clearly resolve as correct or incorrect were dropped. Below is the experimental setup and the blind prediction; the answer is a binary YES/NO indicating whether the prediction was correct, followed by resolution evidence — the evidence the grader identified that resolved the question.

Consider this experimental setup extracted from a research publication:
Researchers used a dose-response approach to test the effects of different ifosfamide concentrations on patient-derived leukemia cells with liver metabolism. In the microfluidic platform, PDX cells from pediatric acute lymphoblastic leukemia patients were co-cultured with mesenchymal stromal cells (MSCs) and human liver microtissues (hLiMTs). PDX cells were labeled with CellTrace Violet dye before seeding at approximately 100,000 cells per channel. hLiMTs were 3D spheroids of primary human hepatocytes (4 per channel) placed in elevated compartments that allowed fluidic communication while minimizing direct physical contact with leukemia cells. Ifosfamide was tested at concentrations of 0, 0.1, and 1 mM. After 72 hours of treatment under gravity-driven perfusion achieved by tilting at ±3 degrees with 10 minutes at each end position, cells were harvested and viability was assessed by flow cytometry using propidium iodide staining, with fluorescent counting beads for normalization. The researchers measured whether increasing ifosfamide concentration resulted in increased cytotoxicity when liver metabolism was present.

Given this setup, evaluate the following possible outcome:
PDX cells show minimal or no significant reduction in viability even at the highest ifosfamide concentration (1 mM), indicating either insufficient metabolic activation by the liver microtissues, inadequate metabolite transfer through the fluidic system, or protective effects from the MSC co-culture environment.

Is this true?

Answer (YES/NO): NO